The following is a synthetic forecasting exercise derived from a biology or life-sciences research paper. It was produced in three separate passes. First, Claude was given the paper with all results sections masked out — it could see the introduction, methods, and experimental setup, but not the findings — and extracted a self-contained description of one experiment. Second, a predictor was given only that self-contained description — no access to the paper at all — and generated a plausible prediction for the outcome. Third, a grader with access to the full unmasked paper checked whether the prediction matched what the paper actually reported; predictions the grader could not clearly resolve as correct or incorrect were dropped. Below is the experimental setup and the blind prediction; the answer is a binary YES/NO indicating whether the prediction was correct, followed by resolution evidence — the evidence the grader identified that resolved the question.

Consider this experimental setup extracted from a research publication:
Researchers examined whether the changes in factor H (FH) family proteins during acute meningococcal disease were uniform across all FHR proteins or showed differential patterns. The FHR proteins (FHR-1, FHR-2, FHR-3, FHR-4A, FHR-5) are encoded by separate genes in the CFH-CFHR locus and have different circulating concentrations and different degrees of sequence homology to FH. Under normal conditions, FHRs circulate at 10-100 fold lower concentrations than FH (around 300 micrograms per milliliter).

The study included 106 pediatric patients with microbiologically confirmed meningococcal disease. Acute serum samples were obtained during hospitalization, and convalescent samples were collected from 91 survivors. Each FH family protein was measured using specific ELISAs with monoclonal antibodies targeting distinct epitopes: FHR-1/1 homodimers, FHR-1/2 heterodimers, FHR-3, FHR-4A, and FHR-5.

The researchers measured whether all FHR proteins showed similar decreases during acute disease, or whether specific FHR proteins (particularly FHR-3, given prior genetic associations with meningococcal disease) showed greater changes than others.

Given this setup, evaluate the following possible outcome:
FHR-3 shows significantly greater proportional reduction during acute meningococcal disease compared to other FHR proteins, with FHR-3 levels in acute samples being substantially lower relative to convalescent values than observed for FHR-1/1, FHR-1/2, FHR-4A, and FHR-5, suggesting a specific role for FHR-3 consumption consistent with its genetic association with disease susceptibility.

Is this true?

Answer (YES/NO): NO